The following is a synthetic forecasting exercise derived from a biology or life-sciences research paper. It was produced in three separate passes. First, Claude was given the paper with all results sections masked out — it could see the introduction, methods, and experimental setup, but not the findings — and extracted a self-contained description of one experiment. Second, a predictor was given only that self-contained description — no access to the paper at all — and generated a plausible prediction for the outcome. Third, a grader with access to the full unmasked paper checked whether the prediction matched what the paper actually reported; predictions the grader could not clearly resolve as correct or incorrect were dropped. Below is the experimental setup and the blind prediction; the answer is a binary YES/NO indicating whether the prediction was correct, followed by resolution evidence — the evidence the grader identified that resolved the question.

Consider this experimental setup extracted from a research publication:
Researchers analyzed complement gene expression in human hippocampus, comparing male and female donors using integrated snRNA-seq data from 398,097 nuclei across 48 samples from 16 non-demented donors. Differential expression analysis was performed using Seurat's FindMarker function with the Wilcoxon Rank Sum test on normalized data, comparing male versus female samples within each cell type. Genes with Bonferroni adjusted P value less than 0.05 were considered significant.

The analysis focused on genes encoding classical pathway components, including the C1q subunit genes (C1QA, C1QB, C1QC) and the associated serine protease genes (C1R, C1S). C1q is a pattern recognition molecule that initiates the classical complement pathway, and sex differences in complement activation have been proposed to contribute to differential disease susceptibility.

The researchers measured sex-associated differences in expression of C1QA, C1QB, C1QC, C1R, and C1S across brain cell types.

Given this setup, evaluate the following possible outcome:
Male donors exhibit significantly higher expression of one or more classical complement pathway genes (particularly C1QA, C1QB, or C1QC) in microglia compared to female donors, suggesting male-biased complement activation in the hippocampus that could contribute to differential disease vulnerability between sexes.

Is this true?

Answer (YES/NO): NO